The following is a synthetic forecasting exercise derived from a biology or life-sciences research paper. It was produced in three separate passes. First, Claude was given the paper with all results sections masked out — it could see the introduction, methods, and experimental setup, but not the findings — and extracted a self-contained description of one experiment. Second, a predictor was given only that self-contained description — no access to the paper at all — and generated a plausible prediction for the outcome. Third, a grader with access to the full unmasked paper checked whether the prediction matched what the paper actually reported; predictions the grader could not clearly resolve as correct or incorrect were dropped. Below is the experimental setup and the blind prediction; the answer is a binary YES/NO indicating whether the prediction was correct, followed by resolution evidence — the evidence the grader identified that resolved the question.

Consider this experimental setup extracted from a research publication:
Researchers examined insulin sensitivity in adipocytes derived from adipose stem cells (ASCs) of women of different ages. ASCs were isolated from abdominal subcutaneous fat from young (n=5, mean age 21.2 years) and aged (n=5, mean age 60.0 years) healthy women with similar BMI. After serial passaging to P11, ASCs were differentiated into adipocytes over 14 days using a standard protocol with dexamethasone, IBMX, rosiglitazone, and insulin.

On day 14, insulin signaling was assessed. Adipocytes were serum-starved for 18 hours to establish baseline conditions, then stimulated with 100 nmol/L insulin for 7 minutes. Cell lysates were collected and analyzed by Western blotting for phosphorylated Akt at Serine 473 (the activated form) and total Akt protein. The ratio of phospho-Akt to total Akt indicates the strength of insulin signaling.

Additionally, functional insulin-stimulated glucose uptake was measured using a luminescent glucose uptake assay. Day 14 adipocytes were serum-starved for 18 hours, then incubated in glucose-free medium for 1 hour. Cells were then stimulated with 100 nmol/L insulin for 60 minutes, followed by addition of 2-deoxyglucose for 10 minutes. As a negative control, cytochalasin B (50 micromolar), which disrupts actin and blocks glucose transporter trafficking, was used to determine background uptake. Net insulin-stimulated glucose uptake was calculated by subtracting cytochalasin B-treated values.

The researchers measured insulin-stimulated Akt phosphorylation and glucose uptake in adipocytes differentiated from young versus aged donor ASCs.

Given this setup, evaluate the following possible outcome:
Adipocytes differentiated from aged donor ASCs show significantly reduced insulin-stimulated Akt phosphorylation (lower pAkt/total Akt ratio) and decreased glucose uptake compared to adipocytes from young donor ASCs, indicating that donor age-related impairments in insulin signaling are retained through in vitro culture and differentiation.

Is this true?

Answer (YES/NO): YES